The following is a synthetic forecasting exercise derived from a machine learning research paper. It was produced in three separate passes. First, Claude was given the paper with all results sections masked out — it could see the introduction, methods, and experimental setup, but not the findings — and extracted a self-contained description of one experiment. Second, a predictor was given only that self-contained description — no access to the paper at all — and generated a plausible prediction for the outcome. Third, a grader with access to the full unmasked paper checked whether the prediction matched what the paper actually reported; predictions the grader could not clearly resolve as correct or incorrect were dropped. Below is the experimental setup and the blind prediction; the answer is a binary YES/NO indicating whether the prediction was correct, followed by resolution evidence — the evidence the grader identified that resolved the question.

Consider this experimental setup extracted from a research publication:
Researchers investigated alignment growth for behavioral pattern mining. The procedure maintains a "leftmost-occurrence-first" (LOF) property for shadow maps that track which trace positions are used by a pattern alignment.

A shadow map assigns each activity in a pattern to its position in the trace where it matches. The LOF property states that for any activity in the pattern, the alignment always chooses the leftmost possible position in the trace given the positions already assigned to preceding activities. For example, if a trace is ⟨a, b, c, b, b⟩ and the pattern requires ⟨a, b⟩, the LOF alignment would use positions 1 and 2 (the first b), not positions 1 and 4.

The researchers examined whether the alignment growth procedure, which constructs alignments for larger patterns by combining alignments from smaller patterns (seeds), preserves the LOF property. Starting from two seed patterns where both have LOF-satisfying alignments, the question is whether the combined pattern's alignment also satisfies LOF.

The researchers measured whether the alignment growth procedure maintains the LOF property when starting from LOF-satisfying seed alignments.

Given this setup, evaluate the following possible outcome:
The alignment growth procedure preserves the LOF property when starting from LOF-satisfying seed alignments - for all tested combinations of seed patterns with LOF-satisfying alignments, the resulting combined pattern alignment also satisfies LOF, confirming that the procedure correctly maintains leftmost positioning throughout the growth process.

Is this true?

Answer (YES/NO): YES